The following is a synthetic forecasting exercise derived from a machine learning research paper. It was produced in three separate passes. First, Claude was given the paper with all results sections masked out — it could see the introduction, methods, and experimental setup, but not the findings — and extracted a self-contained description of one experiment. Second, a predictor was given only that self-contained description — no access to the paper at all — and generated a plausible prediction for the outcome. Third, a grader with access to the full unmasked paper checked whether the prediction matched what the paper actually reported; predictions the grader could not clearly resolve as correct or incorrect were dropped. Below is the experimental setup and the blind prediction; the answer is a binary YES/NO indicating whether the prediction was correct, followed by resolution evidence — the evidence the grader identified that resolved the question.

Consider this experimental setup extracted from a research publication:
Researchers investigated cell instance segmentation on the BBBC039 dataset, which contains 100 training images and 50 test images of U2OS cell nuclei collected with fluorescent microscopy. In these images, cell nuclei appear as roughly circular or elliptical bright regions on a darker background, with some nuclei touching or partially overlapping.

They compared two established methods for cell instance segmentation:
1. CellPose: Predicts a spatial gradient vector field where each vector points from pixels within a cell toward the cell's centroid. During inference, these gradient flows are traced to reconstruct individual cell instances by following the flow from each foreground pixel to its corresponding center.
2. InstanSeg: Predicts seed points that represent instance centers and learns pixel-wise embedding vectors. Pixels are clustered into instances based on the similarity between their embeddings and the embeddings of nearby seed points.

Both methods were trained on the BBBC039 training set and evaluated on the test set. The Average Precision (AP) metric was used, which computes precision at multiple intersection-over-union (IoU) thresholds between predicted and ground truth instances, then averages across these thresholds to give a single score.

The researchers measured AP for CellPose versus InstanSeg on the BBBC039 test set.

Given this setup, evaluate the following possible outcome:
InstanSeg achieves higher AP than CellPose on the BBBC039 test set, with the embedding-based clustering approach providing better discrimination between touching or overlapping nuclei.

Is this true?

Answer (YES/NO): YES